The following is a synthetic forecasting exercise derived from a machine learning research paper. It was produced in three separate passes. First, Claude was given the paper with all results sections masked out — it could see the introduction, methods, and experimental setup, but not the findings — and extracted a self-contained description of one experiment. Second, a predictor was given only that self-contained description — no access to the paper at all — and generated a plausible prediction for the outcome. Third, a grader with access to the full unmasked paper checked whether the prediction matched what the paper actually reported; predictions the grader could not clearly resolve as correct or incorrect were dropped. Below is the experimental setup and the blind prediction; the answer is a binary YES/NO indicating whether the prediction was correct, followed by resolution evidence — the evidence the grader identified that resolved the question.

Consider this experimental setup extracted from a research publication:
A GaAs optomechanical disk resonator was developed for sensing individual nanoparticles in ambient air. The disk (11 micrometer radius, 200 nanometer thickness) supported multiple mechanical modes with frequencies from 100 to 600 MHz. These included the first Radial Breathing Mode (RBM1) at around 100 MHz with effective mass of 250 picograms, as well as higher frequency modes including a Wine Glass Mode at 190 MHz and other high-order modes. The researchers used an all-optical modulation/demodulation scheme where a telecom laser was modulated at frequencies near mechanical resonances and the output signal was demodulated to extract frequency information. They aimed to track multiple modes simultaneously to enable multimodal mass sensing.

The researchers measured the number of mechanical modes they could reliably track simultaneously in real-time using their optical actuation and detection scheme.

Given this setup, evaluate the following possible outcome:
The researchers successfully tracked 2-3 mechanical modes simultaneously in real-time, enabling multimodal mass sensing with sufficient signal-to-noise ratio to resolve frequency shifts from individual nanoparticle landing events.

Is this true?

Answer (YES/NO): NO